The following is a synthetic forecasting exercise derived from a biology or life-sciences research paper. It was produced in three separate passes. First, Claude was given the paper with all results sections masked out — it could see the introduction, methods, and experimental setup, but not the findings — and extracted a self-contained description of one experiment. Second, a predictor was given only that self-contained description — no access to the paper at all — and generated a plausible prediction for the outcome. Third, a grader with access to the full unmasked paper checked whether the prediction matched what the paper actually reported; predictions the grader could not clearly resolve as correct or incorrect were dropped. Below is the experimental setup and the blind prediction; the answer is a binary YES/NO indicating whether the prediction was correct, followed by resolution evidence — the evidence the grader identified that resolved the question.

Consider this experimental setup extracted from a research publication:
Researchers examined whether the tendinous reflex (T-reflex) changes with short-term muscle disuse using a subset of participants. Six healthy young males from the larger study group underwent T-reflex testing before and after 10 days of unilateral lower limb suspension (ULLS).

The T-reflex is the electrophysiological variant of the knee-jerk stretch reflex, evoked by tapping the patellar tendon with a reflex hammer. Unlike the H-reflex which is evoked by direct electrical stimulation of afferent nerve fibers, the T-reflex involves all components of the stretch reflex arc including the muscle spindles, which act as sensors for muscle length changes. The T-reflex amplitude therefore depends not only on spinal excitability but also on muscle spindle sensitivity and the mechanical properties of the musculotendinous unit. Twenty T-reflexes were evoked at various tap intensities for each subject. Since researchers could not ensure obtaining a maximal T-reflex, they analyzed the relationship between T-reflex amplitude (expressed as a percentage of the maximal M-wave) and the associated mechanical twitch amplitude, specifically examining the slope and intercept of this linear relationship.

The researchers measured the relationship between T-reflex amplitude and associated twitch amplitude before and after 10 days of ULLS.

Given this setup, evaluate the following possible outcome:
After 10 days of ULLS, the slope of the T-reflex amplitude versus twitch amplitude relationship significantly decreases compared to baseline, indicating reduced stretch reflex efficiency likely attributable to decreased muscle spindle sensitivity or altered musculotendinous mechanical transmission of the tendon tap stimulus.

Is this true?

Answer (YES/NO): NO